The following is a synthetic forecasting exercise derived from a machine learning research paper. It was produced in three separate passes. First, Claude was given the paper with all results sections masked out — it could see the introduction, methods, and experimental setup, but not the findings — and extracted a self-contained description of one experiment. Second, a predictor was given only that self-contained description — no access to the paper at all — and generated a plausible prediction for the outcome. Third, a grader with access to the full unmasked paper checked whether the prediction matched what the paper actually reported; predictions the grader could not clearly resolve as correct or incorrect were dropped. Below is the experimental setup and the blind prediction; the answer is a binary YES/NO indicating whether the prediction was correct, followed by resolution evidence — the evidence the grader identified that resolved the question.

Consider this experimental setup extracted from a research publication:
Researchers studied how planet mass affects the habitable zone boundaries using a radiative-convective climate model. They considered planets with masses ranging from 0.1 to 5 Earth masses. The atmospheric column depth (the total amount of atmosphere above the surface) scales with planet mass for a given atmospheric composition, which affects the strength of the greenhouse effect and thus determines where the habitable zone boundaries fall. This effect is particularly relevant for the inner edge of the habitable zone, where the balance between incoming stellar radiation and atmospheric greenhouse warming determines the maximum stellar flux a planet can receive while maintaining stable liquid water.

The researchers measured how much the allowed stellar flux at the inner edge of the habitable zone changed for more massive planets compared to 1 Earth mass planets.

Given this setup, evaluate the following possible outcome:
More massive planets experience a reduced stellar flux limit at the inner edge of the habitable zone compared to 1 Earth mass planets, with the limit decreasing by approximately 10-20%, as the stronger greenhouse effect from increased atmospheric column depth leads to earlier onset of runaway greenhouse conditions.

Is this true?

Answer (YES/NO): NO